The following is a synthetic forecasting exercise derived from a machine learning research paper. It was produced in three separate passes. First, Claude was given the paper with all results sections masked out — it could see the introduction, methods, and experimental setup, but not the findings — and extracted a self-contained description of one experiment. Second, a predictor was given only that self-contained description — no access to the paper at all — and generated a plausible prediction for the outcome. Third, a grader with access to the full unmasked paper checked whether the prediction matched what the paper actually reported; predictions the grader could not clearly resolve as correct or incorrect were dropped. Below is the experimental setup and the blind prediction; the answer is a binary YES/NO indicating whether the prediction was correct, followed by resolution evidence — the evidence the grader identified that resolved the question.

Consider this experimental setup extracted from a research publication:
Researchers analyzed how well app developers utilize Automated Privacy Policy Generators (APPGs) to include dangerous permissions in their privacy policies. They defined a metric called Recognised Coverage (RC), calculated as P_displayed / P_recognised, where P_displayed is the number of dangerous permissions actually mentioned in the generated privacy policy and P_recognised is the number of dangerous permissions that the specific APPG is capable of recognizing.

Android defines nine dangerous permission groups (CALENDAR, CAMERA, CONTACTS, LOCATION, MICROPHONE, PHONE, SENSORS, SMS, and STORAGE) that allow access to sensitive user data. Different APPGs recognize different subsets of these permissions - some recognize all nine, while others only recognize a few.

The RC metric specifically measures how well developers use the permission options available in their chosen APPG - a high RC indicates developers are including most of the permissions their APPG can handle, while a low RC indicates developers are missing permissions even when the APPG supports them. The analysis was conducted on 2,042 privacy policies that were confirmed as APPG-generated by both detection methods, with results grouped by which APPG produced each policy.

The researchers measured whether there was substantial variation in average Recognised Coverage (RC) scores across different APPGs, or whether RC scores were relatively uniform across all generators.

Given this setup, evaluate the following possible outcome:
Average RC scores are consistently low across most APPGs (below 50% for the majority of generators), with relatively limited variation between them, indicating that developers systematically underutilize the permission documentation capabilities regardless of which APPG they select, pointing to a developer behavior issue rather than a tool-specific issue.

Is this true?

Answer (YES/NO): NO